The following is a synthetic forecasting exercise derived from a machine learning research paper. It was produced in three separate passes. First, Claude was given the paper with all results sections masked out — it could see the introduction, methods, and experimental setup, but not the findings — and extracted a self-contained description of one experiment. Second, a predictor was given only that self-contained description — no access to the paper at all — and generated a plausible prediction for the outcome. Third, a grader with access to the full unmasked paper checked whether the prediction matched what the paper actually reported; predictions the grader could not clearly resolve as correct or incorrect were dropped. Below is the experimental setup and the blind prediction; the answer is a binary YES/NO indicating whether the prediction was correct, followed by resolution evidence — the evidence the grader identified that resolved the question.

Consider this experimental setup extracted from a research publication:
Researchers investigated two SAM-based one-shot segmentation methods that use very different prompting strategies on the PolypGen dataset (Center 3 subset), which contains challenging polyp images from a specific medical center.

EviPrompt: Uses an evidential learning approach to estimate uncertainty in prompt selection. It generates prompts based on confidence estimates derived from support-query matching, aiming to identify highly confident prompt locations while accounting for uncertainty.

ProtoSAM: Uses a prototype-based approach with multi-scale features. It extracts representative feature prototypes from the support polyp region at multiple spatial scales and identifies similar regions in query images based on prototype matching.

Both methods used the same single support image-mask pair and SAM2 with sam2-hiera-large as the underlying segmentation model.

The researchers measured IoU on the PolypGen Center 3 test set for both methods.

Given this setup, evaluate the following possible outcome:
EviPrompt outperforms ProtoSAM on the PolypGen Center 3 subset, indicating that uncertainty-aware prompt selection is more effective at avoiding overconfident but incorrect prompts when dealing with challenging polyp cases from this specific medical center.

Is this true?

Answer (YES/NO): NO